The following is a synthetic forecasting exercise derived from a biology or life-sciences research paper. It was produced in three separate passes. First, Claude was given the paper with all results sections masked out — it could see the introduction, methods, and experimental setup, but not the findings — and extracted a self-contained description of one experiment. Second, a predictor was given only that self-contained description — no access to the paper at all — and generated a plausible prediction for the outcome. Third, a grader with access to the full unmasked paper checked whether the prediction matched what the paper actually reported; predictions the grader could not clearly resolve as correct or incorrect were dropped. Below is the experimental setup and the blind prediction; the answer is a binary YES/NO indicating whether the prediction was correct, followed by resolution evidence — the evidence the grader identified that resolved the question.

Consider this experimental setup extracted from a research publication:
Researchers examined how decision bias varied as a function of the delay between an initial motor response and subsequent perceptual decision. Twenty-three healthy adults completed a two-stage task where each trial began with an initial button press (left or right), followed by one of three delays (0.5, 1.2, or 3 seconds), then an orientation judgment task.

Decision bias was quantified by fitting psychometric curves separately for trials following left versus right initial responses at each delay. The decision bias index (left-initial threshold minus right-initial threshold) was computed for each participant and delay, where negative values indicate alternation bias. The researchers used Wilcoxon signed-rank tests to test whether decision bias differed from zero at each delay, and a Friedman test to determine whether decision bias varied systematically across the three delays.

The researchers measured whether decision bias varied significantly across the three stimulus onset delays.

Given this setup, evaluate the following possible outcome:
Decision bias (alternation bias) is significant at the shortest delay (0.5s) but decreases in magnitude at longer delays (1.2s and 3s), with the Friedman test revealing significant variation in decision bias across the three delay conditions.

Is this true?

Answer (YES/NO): NO